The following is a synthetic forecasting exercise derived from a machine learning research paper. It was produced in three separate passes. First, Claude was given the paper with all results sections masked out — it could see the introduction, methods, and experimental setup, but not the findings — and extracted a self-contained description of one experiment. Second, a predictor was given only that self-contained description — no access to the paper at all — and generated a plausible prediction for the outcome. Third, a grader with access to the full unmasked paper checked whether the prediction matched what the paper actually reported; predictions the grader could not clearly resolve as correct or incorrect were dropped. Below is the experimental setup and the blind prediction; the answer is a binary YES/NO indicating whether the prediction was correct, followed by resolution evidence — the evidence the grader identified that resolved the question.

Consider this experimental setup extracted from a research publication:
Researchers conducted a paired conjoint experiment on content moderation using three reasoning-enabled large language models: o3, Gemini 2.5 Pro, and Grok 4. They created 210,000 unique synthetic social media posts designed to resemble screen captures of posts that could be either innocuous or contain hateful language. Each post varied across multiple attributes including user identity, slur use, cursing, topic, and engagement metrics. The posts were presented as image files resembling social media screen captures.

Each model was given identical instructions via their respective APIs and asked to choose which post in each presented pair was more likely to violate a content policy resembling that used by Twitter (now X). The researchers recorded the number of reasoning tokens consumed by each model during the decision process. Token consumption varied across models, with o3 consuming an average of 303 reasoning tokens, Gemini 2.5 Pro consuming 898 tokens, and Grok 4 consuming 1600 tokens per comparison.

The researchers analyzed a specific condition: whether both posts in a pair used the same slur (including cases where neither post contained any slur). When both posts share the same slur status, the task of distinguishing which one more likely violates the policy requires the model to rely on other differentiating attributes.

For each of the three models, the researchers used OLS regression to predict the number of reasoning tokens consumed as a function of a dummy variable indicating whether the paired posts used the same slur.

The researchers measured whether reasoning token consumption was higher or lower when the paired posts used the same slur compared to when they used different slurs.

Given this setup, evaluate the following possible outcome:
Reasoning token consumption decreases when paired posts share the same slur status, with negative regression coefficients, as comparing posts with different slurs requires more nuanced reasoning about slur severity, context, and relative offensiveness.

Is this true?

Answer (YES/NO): NO